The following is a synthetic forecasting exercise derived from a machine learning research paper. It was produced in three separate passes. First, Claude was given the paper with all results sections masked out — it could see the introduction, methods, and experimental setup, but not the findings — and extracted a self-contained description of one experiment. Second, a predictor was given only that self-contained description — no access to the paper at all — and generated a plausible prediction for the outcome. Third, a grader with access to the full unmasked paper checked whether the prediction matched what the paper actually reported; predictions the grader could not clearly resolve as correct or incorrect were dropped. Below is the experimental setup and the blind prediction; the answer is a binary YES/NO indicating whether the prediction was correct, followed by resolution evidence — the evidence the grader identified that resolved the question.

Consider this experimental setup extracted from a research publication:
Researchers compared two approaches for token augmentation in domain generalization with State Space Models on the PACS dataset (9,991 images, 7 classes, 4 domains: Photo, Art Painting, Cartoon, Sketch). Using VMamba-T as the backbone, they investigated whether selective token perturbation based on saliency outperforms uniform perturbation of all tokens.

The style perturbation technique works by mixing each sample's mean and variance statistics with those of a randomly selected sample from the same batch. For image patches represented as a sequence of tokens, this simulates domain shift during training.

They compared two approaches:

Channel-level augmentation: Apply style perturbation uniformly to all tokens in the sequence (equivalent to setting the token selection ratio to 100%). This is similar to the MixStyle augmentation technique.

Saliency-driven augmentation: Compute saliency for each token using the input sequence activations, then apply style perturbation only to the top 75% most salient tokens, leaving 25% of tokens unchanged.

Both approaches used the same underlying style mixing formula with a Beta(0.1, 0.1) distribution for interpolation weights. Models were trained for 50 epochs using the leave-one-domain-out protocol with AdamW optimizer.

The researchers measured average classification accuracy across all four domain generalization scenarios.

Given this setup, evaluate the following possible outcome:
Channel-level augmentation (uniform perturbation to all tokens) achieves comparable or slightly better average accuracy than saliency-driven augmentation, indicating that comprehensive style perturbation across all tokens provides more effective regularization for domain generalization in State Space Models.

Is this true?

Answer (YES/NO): NO